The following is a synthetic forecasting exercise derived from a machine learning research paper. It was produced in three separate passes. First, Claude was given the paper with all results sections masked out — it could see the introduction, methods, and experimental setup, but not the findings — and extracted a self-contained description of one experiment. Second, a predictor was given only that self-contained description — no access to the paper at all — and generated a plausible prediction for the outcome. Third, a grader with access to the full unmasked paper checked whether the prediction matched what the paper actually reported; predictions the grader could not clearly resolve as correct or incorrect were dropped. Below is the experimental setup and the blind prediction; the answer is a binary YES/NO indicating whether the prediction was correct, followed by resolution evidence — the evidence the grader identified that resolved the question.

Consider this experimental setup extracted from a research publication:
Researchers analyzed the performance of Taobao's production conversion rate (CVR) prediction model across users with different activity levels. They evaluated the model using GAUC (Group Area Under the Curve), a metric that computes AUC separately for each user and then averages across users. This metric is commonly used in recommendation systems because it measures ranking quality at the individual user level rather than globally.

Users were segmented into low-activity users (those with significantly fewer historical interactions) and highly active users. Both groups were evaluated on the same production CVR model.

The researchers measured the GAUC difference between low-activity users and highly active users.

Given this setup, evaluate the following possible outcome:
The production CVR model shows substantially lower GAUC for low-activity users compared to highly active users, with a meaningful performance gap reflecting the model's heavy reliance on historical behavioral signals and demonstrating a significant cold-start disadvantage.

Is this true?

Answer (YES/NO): YES